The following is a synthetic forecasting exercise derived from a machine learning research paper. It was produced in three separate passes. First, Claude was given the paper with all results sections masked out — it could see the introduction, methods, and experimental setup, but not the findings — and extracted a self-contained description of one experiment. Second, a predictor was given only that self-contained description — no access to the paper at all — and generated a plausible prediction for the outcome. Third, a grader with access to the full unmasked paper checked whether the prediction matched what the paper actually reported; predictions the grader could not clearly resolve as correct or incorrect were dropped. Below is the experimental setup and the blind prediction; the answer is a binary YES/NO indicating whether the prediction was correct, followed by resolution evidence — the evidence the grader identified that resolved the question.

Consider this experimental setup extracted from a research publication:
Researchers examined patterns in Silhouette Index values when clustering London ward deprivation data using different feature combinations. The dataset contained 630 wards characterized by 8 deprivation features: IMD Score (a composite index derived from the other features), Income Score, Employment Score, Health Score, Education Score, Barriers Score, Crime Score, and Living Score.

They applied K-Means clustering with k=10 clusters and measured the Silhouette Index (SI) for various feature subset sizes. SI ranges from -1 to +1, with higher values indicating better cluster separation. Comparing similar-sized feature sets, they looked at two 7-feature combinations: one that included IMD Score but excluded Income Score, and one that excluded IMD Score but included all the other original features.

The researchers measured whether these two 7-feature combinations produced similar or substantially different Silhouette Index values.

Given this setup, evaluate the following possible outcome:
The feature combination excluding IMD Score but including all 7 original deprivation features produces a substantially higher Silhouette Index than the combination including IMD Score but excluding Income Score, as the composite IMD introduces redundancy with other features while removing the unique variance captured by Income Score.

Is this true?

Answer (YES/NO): NO